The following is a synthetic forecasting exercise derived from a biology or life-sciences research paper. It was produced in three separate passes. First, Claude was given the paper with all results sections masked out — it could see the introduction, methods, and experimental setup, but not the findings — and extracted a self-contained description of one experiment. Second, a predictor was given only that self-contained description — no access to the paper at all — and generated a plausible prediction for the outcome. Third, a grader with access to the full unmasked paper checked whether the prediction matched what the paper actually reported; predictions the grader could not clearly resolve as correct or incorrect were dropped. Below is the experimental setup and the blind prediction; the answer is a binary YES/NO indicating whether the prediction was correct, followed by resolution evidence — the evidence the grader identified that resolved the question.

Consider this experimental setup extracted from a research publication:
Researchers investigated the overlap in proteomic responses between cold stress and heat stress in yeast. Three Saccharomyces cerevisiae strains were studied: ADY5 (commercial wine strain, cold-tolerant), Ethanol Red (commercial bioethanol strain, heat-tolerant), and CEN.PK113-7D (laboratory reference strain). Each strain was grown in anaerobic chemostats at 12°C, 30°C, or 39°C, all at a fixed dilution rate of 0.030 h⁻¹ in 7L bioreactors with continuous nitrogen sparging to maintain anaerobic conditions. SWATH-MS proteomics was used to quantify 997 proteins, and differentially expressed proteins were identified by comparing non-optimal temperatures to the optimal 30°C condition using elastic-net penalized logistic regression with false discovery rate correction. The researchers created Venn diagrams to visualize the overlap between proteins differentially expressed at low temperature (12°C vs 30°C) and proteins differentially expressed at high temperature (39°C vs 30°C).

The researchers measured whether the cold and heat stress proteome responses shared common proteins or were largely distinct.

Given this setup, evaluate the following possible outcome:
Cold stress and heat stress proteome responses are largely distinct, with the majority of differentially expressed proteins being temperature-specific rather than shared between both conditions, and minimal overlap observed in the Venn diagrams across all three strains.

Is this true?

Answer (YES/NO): YES